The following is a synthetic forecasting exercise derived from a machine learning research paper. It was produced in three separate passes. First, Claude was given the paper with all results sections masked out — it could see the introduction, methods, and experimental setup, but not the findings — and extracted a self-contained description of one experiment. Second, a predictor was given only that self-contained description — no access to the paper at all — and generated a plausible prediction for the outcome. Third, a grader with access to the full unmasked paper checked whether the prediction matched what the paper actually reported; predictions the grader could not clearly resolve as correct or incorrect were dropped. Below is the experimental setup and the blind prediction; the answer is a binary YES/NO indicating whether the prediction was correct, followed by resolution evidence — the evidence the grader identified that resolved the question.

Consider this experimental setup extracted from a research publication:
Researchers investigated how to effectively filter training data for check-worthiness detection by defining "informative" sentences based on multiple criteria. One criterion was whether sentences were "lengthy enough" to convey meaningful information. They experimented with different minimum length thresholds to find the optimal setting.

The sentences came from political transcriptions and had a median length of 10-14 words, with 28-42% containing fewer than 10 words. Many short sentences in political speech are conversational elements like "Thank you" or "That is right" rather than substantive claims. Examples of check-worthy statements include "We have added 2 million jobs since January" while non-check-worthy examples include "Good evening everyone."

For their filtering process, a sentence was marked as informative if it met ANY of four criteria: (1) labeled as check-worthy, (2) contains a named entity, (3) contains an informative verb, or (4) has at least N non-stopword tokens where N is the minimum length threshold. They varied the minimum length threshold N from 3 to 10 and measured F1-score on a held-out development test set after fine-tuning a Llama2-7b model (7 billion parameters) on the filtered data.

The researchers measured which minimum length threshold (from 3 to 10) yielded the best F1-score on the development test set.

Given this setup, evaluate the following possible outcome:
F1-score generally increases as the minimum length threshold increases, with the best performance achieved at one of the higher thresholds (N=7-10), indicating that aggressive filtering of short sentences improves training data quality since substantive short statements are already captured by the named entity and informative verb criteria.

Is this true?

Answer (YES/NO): YES